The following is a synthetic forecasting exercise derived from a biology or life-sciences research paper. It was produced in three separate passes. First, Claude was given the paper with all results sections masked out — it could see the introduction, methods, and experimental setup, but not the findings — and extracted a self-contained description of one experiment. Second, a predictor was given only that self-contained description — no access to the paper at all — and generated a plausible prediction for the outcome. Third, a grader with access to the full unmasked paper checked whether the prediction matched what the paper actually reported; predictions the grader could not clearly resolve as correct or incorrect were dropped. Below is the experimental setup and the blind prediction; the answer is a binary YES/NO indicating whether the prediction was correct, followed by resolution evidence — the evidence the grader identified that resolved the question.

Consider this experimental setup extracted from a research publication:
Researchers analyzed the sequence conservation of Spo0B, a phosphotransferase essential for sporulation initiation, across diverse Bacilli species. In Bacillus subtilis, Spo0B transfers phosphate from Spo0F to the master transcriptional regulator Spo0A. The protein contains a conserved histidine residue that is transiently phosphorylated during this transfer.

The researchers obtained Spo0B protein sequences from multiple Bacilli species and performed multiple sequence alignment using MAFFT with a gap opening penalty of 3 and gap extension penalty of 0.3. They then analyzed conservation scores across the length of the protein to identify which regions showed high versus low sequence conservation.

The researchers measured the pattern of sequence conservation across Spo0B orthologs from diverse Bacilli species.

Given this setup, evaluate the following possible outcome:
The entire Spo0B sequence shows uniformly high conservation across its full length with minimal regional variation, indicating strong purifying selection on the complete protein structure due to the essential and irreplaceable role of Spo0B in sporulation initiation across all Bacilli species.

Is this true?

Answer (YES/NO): NO